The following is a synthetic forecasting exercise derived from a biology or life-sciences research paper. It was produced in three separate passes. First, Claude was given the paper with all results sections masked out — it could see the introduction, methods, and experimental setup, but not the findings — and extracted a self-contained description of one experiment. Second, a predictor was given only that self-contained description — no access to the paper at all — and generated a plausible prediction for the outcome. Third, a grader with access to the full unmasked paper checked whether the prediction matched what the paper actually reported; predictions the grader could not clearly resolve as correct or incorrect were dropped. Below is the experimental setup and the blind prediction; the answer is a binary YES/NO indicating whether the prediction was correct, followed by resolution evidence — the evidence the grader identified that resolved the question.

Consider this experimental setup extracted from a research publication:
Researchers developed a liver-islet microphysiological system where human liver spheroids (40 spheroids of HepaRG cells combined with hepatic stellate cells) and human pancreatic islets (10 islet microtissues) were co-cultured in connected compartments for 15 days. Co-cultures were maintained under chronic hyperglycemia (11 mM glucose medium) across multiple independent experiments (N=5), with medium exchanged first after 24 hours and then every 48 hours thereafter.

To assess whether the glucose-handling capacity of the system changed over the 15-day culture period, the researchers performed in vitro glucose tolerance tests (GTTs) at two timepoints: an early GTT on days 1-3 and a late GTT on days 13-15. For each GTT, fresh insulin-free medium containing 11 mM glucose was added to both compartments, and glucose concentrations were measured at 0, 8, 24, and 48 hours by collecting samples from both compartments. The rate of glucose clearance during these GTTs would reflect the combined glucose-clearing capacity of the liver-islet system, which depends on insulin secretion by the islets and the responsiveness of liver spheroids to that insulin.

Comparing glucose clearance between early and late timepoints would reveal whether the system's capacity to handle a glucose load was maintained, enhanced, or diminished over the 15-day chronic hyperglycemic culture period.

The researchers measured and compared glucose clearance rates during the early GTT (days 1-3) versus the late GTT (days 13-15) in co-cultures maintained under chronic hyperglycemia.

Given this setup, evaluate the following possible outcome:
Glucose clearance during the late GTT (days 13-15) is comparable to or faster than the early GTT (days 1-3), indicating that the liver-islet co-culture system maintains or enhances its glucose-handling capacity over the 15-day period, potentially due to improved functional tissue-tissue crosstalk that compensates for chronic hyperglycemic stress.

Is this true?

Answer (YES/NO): NO